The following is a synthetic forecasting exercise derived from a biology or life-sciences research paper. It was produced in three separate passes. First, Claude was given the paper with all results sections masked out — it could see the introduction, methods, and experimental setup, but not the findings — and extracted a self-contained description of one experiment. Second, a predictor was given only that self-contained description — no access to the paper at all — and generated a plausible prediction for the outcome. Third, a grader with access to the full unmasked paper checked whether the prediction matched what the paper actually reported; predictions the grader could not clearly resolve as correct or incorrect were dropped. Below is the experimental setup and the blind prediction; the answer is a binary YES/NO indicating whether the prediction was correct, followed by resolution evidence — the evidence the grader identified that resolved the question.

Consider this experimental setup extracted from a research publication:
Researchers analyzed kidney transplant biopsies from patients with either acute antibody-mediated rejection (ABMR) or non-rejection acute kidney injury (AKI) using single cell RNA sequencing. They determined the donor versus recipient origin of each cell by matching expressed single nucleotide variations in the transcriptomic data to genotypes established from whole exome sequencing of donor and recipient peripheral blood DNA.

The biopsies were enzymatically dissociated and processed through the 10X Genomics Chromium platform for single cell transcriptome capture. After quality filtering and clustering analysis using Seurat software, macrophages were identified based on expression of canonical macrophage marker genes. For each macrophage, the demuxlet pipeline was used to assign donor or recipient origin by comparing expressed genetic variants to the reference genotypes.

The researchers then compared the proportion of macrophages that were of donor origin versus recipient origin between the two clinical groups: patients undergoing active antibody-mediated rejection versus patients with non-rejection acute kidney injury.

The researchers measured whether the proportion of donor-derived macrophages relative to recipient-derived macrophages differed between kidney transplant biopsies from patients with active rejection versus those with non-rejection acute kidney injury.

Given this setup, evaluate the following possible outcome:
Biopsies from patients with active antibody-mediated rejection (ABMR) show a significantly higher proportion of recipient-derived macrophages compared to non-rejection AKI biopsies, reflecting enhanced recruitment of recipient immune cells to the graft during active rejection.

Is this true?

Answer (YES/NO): YES